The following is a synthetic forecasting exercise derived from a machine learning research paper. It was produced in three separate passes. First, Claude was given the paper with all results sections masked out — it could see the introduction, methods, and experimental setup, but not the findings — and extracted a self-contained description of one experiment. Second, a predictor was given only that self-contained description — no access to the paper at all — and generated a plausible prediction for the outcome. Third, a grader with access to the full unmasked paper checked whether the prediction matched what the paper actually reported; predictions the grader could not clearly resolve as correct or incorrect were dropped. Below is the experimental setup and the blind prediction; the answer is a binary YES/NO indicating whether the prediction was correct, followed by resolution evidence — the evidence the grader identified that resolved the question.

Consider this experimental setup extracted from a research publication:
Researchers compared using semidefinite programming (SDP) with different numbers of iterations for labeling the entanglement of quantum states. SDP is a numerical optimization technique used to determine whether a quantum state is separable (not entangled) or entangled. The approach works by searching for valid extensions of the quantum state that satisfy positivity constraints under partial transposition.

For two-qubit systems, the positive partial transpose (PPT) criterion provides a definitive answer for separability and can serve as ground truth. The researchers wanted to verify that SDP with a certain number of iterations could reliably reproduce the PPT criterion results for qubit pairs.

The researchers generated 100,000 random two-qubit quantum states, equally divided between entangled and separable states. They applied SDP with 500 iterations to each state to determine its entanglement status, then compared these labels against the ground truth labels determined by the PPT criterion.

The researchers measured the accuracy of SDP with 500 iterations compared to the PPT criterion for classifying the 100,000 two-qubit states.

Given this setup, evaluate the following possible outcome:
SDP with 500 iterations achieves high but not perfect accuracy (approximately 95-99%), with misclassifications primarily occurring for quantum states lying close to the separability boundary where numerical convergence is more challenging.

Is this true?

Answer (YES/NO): NO